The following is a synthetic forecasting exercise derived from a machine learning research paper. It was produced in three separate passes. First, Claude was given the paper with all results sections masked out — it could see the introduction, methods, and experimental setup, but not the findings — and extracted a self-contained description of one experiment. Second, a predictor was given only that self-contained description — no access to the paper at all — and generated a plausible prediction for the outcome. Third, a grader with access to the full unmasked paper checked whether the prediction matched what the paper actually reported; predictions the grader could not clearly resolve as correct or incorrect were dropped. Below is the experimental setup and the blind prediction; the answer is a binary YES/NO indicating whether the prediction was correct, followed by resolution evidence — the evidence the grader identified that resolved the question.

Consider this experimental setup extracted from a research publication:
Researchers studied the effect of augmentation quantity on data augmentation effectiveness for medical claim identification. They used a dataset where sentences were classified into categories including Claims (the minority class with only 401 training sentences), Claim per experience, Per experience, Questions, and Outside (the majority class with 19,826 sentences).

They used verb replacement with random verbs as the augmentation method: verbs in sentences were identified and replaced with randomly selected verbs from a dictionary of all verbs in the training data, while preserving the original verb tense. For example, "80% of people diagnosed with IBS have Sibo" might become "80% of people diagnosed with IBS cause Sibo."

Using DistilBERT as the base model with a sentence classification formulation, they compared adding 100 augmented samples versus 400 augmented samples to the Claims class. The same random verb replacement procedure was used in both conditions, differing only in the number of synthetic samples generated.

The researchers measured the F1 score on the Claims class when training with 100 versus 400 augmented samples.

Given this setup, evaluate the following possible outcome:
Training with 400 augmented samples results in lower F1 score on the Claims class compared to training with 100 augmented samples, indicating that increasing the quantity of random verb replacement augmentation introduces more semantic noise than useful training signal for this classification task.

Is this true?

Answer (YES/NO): YES